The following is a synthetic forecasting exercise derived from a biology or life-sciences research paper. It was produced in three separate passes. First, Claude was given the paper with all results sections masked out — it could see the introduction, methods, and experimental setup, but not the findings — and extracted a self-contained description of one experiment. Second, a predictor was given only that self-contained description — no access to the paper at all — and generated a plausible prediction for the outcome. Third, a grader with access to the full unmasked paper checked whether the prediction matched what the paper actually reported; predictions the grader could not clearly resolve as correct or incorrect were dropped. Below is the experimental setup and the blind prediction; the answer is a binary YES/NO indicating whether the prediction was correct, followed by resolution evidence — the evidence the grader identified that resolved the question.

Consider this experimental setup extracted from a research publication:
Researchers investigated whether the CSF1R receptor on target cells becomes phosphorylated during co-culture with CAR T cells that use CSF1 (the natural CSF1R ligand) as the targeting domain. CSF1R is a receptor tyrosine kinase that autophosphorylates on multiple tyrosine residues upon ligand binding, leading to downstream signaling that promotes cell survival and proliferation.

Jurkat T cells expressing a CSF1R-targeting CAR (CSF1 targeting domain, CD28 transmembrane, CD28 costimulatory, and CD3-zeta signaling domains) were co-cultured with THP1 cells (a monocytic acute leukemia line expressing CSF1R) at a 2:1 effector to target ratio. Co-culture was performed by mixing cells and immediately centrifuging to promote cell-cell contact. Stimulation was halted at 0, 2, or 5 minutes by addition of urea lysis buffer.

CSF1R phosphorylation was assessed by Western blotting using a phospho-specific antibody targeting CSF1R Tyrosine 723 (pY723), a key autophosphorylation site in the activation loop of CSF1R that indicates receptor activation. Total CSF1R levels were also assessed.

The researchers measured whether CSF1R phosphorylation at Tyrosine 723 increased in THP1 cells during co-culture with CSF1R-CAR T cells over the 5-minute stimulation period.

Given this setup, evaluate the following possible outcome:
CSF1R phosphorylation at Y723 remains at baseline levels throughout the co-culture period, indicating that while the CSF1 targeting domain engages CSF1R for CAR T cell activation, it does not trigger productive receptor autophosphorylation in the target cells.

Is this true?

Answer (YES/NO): NO